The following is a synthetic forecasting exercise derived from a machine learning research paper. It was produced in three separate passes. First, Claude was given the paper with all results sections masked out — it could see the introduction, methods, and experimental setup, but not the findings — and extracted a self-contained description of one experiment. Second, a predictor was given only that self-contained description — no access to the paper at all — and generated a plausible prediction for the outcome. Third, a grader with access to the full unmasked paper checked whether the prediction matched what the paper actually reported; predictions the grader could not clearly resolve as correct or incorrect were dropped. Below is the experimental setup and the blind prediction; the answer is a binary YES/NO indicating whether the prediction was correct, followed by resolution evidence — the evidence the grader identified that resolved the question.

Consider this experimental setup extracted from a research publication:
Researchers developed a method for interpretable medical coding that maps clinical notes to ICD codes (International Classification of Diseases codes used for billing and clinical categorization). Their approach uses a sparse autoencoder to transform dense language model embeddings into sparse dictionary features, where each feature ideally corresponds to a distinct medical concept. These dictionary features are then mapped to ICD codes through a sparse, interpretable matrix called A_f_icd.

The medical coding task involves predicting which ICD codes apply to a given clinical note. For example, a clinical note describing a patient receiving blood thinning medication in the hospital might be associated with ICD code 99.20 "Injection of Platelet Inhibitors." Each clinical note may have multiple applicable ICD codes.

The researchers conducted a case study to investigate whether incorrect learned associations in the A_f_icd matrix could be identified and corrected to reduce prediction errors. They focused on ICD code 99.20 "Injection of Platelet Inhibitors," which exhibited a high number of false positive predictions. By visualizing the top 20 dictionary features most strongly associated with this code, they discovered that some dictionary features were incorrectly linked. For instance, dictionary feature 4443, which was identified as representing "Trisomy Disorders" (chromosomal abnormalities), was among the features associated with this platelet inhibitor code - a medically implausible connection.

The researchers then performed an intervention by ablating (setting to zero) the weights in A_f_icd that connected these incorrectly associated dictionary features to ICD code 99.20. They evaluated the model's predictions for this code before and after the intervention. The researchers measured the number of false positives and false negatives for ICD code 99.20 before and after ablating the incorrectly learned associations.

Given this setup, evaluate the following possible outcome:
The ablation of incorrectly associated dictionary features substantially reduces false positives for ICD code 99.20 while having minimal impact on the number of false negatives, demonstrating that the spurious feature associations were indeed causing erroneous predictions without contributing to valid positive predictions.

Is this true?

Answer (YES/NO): NO